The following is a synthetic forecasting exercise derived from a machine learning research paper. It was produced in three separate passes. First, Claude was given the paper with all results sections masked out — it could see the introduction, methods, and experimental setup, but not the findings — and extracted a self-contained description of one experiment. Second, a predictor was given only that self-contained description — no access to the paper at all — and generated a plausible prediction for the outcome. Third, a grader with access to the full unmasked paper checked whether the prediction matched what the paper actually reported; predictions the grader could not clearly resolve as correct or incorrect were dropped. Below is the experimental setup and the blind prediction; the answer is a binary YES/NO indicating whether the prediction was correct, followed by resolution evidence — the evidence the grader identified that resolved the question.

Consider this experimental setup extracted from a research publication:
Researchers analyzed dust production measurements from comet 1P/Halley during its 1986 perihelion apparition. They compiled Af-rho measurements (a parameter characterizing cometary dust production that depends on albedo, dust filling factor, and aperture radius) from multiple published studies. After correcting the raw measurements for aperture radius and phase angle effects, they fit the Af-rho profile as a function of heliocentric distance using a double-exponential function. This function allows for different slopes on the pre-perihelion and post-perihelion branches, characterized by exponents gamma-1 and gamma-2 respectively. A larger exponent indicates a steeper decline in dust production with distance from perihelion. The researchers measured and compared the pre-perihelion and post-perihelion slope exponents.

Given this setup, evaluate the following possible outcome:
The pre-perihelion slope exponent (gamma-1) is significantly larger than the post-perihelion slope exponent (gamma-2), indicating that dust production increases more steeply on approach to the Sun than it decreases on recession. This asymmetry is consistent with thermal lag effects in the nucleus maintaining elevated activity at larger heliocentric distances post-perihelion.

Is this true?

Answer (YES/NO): YES